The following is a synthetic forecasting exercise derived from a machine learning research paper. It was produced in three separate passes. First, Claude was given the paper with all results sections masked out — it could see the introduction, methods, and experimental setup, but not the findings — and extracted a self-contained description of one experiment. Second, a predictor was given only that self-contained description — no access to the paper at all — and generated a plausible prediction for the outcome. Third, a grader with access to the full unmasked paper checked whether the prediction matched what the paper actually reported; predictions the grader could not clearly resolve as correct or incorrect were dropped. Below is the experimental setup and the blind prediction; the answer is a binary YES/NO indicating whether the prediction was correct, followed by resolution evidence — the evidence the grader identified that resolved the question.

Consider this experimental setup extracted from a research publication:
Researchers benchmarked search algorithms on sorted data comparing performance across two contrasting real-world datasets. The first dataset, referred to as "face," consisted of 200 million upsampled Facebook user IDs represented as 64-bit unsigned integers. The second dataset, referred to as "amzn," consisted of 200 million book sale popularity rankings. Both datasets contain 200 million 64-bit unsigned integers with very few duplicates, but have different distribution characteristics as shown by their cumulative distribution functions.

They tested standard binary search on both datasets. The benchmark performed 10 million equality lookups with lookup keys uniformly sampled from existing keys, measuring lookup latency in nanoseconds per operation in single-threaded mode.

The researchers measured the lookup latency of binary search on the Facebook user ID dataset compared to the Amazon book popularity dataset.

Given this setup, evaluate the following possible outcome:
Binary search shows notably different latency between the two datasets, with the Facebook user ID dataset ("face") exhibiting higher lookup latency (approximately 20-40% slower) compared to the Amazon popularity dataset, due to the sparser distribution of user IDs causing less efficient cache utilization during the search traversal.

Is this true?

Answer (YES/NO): NO